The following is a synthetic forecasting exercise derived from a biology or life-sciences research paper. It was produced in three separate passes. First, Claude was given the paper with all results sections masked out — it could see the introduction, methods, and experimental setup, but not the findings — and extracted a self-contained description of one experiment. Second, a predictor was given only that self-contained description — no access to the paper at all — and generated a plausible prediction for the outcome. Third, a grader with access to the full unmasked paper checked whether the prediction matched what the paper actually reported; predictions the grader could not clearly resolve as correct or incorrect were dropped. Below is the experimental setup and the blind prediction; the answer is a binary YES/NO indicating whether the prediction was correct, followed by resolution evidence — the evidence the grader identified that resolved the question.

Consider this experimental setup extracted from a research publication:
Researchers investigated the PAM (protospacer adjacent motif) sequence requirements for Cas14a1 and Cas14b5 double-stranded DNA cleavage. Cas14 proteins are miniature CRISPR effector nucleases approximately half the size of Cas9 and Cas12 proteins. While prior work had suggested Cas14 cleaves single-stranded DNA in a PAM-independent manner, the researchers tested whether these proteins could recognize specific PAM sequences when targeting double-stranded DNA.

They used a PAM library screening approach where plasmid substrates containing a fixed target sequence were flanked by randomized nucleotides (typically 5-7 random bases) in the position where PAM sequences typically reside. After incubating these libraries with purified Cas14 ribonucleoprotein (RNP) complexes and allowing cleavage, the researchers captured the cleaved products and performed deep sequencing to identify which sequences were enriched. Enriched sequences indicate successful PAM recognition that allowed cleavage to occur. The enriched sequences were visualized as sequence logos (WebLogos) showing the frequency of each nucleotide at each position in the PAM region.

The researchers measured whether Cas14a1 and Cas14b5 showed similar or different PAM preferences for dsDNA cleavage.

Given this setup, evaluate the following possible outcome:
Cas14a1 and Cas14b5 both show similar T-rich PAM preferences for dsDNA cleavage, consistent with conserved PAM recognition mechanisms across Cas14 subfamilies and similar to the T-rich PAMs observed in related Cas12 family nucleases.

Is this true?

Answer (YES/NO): YES